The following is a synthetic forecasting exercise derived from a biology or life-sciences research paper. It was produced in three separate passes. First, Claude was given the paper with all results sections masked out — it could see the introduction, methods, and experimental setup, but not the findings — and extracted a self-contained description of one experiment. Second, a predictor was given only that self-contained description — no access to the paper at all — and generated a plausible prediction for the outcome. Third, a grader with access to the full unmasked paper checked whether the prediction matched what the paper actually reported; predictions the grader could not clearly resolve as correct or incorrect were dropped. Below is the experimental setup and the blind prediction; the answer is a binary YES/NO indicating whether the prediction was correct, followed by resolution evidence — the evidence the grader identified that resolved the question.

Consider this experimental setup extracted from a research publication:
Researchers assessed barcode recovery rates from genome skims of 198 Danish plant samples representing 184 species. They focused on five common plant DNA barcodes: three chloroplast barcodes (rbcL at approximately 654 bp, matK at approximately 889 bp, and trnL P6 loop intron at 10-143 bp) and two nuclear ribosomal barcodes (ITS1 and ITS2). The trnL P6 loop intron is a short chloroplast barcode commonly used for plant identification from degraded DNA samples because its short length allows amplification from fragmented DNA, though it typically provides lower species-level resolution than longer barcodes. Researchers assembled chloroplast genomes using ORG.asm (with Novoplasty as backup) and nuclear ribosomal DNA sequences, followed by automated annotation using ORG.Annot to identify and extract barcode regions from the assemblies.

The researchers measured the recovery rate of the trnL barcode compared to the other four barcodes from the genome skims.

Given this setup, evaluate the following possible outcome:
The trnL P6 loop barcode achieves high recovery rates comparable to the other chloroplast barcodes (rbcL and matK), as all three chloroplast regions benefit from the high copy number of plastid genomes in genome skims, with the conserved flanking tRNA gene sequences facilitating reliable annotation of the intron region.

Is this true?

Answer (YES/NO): NO